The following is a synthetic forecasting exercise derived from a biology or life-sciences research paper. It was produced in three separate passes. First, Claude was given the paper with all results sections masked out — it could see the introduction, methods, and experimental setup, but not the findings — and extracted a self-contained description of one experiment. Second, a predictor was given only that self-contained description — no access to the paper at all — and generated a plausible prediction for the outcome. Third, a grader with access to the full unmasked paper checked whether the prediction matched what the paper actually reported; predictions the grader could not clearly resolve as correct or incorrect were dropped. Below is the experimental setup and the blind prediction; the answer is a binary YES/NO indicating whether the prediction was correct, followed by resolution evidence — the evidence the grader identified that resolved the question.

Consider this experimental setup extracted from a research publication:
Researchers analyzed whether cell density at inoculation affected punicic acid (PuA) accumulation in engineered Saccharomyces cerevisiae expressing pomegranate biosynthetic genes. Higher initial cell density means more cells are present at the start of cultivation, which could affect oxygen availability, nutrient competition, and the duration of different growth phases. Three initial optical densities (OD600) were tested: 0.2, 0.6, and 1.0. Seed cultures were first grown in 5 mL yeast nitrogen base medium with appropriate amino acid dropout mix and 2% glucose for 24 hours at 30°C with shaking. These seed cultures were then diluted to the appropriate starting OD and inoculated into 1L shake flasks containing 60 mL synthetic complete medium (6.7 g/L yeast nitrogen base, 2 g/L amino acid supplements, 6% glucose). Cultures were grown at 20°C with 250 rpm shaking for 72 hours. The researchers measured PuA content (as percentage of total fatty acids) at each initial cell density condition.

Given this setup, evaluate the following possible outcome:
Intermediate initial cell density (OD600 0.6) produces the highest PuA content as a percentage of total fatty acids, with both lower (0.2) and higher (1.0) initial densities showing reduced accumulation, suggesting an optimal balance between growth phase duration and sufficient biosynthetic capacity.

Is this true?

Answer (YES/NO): NO